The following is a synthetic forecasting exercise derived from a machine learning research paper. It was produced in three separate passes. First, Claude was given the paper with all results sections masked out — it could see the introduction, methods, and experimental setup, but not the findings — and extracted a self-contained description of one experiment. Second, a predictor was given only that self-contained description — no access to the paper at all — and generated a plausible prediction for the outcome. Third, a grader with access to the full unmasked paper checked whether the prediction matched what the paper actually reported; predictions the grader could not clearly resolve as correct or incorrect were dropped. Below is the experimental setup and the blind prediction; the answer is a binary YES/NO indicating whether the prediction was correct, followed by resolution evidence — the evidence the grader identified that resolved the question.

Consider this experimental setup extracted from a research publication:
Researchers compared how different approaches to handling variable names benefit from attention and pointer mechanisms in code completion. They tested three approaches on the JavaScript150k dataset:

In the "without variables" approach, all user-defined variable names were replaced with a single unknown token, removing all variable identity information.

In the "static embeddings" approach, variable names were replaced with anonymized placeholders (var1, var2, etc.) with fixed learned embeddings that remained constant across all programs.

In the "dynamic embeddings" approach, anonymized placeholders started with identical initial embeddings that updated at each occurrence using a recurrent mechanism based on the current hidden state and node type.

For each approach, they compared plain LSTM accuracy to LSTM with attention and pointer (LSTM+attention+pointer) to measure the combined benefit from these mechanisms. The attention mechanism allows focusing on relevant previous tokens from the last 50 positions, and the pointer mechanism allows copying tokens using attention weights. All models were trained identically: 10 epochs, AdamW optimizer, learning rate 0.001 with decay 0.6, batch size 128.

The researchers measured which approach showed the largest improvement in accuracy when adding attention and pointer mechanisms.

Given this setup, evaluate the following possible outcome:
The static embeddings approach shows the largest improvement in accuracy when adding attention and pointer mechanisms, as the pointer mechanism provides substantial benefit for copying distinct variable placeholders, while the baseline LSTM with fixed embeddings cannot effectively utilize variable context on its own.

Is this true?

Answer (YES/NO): NO